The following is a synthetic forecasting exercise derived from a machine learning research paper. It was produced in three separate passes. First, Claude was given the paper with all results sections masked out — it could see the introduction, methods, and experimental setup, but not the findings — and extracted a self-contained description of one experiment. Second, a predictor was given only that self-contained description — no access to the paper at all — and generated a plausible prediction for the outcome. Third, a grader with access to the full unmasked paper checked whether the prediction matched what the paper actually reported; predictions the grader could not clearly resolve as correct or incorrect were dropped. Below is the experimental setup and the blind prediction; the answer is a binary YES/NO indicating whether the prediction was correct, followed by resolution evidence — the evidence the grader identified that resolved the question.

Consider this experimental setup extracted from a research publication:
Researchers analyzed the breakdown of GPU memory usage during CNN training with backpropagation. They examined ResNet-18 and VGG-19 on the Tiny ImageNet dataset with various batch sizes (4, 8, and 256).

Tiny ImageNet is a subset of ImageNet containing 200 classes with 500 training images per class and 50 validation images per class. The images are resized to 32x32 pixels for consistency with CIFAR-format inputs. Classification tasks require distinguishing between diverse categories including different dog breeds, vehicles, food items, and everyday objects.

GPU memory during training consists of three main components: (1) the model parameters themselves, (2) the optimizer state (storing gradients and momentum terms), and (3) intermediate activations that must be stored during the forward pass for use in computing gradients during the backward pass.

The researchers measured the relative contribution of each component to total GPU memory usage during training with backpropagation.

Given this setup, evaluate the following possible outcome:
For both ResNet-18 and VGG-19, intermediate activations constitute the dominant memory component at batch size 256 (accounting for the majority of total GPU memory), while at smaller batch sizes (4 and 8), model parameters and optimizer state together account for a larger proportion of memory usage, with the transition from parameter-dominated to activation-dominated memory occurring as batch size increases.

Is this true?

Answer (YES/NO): NO